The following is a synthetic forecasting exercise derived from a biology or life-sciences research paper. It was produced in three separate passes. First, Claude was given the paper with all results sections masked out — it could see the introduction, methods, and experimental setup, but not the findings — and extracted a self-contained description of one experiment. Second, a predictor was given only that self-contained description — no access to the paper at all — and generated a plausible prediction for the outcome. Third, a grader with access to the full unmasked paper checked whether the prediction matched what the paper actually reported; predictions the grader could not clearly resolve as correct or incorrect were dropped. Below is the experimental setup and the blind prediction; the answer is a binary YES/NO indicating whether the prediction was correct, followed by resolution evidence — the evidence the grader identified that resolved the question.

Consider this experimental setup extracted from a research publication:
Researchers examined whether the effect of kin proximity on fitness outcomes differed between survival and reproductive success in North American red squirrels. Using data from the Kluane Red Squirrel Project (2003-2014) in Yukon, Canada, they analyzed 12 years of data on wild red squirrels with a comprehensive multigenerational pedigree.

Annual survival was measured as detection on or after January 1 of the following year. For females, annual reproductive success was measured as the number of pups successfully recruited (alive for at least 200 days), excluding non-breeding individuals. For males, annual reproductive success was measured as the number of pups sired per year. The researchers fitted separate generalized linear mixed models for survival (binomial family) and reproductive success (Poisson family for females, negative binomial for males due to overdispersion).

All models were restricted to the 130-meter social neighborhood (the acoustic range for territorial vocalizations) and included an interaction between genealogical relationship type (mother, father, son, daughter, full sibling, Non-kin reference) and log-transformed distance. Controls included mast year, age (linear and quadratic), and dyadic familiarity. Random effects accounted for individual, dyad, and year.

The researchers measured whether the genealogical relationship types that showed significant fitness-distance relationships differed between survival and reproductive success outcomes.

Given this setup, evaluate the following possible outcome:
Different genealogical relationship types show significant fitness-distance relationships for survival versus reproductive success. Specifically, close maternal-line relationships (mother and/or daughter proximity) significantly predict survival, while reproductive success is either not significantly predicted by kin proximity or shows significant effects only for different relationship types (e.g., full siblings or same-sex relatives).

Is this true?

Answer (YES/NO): NO